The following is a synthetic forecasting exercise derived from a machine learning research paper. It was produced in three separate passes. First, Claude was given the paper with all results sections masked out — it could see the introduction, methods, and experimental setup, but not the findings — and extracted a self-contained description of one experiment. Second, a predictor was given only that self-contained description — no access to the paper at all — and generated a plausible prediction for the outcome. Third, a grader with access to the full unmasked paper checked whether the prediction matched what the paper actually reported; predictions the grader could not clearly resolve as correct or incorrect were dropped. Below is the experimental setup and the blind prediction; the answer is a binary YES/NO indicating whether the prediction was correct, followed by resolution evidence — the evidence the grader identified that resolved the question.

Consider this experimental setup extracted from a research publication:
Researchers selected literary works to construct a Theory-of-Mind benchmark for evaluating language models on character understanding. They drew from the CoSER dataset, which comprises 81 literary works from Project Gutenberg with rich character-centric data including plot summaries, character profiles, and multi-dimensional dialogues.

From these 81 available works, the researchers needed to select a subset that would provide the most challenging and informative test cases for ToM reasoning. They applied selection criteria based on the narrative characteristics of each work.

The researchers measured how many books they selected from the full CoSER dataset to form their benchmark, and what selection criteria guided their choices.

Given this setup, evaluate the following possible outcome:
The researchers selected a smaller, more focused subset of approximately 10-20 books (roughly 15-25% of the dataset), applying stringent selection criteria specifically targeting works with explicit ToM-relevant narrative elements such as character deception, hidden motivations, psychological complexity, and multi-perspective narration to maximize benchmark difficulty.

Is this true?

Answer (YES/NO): NO